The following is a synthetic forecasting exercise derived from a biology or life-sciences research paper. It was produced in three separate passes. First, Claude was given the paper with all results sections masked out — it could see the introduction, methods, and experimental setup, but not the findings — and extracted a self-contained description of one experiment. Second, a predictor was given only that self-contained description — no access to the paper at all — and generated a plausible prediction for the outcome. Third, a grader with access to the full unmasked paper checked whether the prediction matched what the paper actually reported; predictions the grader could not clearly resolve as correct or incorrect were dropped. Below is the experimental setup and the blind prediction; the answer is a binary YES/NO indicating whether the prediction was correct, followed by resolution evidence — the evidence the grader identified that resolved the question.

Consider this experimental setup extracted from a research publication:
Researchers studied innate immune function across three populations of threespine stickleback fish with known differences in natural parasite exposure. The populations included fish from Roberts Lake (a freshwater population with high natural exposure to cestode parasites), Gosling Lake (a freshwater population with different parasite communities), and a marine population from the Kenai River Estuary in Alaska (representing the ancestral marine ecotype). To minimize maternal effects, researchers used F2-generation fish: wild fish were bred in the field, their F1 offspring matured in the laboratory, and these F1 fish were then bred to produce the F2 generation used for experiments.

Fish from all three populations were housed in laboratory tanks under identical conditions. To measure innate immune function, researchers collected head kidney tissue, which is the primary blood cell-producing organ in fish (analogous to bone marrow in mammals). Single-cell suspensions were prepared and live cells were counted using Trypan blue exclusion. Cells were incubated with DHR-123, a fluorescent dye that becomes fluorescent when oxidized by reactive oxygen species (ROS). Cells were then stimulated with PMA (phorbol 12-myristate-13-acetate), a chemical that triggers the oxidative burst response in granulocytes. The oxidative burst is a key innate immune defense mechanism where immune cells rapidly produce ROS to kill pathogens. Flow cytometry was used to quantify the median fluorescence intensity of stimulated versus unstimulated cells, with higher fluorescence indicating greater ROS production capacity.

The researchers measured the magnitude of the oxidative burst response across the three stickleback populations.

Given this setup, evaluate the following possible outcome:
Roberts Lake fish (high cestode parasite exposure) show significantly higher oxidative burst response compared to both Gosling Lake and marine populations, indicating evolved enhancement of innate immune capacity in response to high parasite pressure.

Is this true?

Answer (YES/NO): YES